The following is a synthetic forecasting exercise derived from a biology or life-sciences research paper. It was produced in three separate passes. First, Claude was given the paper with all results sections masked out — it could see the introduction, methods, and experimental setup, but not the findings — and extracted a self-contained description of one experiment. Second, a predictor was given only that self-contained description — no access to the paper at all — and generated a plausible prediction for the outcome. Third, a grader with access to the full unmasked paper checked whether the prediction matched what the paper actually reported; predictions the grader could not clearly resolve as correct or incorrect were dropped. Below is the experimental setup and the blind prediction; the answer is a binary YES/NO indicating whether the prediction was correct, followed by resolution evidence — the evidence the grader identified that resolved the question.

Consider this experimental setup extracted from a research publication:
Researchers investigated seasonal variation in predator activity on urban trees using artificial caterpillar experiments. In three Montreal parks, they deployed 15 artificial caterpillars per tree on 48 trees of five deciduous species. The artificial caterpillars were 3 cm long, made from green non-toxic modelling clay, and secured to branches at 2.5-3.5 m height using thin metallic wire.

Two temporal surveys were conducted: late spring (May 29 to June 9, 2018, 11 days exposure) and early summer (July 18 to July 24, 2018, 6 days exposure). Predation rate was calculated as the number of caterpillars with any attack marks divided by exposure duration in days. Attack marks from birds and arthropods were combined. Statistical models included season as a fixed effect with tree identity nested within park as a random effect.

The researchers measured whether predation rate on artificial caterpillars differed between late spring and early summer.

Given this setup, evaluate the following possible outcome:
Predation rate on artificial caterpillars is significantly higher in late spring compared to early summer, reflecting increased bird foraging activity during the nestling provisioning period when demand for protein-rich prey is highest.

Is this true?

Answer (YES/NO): YES